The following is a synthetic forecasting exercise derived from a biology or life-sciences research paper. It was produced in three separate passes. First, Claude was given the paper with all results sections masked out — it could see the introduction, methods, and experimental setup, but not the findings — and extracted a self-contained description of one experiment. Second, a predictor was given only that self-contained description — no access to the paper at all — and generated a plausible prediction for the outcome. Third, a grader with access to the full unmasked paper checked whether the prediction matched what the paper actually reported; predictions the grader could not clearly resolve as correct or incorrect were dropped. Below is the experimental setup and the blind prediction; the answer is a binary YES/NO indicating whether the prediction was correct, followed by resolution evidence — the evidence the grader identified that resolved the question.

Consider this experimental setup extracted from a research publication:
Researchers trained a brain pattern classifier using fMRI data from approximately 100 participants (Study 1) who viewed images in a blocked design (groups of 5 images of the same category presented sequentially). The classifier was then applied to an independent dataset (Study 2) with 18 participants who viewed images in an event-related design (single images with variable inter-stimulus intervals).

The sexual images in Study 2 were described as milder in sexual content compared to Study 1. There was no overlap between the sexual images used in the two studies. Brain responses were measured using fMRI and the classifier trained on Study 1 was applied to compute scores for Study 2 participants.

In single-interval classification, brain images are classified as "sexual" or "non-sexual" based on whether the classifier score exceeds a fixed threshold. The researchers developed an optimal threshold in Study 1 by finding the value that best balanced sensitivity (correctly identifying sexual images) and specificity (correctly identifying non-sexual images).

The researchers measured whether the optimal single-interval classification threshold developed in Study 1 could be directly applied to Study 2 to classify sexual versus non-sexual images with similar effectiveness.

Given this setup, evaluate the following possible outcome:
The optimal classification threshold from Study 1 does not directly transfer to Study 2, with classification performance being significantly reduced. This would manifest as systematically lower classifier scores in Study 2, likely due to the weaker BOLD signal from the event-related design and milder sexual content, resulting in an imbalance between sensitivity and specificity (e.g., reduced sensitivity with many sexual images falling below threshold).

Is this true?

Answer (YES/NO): YES